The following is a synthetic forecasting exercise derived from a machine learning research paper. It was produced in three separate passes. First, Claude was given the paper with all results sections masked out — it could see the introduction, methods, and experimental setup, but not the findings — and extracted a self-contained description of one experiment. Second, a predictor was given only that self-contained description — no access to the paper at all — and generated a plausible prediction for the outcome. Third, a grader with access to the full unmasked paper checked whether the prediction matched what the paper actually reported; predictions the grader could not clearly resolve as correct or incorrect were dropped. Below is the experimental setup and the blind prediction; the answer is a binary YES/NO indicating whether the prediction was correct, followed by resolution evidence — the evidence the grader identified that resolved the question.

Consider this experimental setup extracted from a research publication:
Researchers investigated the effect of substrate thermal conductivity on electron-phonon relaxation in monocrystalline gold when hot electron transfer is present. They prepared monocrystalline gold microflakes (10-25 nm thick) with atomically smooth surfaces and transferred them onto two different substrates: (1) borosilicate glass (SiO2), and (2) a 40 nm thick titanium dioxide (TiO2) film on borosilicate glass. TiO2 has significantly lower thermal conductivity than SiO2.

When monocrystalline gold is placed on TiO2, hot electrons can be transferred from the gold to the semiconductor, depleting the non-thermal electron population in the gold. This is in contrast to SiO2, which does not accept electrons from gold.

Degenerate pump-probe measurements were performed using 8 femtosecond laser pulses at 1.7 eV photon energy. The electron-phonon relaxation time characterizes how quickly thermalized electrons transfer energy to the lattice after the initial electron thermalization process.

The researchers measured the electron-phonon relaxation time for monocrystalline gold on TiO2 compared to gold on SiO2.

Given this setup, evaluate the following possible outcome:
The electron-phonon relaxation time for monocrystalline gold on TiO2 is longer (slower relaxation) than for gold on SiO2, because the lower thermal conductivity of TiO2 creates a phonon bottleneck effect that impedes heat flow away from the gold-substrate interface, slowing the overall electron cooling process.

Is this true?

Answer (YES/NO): YES